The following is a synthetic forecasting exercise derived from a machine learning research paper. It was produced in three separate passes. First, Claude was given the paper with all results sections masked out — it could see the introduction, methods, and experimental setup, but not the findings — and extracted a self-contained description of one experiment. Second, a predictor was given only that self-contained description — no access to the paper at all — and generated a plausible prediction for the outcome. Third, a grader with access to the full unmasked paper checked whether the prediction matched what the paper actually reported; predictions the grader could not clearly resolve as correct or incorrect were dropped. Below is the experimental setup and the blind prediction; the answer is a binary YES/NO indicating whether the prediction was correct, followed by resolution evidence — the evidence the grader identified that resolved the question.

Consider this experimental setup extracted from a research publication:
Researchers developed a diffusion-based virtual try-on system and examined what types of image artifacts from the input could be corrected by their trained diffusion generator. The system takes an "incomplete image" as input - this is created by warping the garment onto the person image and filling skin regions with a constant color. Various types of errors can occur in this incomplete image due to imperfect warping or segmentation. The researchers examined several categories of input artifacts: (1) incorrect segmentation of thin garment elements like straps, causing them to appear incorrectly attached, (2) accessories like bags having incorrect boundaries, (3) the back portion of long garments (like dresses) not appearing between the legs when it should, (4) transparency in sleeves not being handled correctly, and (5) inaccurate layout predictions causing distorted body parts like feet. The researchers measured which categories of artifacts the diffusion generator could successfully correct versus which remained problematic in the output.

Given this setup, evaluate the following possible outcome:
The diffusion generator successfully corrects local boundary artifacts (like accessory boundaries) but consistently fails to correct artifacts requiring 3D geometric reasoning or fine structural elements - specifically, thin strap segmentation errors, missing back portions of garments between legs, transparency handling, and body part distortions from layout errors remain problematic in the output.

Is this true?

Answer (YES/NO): NO